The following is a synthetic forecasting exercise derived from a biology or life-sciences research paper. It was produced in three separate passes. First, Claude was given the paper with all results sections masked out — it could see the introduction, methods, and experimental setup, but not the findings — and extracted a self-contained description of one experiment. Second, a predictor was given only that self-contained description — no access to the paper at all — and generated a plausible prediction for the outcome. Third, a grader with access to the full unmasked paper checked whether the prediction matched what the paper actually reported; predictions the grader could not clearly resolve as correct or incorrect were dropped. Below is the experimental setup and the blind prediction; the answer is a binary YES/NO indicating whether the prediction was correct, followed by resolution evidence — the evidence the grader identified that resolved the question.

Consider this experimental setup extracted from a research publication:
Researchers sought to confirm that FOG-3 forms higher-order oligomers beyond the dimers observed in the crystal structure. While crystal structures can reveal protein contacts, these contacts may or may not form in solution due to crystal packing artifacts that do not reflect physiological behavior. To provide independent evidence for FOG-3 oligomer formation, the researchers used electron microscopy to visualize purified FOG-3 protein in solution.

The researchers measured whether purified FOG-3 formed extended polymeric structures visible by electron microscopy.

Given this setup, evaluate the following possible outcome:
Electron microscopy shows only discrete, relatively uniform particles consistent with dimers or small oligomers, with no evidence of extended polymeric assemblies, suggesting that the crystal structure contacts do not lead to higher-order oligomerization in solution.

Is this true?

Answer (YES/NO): NO